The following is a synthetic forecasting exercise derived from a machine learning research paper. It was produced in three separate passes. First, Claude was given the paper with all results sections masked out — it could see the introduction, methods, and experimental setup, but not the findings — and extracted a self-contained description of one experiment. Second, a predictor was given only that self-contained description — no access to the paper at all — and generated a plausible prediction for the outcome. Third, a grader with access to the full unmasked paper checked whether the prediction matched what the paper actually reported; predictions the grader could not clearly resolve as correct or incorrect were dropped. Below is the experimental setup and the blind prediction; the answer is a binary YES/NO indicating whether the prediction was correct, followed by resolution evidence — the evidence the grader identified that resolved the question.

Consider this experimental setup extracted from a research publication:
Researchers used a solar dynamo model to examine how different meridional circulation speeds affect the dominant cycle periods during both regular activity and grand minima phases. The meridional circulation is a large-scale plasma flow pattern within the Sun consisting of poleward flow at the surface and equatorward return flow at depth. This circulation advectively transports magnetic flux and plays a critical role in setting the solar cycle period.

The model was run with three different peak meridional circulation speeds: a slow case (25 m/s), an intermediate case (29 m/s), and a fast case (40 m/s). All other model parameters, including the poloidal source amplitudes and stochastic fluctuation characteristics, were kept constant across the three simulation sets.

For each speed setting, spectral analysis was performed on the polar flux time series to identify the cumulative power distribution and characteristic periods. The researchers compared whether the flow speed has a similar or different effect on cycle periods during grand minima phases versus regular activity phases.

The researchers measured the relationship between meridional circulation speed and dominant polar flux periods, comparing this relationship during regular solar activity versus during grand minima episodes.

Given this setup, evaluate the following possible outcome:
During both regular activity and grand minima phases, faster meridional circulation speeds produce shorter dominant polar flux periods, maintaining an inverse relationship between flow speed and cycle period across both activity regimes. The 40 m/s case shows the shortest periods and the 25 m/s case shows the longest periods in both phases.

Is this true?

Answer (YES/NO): YES